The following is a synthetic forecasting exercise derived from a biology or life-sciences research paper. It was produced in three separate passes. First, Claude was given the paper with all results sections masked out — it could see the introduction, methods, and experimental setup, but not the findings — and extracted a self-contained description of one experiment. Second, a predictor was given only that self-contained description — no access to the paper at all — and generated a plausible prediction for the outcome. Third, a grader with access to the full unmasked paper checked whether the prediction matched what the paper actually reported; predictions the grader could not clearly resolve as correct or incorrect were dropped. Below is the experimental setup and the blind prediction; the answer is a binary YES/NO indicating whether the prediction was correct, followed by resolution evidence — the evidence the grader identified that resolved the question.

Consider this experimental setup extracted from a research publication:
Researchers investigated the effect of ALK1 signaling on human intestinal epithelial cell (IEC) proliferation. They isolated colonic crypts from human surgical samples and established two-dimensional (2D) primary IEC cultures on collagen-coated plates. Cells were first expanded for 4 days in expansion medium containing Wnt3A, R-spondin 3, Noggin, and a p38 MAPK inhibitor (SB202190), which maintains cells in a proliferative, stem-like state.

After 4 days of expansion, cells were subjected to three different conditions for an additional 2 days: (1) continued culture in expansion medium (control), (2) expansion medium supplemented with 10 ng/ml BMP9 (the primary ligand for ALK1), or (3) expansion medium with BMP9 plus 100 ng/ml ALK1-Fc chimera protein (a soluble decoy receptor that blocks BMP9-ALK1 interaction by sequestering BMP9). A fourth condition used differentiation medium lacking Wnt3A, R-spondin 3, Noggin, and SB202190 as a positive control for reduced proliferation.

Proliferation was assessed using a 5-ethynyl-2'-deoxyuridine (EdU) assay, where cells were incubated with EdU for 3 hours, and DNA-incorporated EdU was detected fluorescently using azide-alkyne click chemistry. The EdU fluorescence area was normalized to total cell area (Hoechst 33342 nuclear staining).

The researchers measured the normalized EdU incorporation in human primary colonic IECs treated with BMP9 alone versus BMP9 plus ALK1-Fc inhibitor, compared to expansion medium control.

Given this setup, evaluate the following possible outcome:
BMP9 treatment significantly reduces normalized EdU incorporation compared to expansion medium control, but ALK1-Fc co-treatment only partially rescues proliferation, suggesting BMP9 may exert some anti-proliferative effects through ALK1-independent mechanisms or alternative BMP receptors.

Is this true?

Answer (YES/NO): NO